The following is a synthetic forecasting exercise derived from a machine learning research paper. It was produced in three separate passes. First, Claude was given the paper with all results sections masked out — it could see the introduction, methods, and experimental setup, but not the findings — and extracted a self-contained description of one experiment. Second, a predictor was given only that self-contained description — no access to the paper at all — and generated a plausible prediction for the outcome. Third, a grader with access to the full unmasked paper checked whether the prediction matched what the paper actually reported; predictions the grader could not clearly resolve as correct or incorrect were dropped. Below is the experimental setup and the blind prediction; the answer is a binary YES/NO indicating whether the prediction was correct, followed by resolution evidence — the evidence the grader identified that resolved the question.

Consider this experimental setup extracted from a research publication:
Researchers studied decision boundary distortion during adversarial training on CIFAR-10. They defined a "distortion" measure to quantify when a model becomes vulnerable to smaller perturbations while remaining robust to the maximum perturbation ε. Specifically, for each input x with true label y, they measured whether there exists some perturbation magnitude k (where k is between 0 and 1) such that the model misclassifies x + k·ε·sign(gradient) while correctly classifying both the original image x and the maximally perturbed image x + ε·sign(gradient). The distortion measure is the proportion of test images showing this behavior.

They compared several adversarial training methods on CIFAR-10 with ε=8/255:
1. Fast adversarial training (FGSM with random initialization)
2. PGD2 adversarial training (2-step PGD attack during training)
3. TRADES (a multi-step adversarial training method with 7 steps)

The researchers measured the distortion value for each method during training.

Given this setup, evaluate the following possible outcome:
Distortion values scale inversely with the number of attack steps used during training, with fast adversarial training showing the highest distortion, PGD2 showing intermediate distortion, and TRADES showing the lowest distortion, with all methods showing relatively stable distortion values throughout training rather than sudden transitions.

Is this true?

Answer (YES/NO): NO